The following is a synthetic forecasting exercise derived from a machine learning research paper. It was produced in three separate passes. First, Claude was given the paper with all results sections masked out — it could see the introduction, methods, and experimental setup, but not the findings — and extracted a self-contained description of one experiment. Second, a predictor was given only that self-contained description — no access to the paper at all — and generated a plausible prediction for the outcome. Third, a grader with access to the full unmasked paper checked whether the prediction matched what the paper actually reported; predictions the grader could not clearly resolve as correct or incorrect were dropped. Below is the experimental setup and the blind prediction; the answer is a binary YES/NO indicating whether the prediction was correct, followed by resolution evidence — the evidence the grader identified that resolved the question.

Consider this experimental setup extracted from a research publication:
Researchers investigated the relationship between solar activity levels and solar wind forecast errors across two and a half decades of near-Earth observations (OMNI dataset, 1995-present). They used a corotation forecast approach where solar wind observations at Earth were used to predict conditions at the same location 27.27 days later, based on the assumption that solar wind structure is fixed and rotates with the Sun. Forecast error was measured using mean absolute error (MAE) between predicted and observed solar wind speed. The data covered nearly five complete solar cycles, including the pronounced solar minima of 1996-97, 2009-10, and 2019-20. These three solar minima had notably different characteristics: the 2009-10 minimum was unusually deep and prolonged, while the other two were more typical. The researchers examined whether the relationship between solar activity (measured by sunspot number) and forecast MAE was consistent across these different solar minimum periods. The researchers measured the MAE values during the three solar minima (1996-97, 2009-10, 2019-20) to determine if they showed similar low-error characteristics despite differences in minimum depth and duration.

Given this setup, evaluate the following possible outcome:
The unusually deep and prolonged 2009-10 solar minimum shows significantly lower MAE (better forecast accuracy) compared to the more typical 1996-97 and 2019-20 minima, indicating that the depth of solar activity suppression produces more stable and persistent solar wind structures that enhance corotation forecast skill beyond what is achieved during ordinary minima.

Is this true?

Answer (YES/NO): NO